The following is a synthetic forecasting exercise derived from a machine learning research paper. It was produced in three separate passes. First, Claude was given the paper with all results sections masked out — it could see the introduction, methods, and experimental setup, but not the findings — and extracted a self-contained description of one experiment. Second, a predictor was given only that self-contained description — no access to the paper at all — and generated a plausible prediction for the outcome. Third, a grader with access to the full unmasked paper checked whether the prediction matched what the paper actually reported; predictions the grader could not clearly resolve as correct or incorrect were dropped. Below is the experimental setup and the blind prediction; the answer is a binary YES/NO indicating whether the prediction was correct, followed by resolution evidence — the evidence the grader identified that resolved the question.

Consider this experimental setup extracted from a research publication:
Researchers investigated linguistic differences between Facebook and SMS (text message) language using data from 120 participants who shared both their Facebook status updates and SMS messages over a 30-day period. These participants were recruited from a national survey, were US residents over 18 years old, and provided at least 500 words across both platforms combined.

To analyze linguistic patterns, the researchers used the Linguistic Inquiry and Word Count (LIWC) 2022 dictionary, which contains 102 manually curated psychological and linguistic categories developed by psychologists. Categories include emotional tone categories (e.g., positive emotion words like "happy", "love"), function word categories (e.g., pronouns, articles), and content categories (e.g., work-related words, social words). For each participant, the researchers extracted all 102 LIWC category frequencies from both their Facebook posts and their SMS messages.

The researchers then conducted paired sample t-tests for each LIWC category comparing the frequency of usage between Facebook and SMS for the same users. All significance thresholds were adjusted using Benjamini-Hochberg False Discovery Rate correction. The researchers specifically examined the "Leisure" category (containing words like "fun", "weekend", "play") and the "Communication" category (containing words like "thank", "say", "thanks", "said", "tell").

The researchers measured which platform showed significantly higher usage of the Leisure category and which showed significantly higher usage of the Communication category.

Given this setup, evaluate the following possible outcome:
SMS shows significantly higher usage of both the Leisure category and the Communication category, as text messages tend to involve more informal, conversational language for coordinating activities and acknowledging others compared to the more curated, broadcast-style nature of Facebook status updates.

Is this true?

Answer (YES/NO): NO